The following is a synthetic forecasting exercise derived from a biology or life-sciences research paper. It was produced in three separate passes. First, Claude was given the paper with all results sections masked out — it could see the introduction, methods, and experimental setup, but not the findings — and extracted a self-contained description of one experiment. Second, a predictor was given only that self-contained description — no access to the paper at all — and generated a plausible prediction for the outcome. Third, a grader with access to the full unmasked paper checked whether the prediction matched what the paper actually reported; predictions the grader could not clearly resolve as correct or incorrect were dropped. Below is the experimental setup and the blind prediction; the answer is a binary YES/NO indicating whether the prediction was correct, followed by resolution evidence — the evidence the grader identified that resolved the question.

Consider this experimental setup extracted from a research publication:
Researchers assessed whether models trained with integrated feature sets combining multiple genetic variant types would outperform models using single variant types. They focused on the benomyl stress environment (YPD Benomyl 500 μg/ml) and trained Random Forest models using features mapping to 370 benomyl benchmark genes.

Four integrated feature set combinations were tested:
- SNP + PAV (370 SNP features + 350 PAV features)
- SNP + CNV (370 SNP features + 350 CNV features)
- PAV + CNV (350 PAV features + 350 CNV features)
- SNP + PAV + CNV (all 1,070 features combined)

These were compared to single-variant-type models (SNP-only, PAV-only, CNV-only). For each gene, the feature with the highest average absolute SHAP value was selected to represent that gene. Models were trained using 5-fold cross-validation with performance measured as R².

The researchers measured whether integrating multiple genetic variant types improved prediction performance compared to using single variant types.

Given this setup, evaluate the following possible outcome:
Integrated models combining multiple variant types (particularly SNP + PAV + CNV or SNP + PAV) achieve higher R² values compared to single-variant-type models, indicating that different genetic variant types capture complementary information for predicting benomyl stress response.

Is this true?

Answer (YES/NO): NO